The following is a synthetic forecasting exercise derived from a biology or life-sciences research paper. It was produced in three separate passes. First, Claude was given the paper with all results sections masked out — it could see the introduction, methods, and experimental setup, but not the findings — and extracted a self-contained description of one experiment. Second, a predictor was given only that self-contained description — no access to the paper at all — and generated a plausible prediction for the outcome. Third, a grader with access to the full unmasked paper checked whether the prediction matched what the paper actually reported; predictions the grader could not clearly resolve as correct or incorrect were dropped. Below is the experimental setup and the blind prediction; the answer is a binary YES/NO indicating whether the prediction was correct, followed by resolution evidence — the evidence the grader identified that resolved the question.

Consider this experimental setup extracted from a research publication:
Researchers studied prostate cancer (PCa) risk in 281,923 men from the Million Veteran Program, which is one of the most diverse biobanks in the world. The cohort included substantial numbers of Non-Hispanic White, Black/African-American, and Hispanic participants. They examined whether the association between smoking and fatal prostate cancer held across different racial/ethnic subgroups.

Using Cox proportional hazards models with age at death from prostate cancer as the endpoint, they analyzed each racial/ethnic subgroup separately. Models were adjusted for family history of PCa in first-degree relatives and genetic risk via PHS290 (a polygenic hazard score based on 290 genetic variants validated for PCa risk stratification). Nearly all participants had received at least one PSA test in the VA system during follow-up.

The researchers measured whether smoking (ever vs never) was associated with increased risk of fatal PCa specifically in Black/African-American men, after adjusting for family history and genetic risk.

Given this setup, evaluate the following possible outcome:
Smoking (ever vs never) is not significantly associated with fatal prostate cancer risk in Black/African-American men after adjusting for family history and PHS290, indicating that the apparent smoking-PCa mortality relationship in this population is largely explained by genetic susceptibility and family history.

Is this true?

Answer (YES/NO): NO